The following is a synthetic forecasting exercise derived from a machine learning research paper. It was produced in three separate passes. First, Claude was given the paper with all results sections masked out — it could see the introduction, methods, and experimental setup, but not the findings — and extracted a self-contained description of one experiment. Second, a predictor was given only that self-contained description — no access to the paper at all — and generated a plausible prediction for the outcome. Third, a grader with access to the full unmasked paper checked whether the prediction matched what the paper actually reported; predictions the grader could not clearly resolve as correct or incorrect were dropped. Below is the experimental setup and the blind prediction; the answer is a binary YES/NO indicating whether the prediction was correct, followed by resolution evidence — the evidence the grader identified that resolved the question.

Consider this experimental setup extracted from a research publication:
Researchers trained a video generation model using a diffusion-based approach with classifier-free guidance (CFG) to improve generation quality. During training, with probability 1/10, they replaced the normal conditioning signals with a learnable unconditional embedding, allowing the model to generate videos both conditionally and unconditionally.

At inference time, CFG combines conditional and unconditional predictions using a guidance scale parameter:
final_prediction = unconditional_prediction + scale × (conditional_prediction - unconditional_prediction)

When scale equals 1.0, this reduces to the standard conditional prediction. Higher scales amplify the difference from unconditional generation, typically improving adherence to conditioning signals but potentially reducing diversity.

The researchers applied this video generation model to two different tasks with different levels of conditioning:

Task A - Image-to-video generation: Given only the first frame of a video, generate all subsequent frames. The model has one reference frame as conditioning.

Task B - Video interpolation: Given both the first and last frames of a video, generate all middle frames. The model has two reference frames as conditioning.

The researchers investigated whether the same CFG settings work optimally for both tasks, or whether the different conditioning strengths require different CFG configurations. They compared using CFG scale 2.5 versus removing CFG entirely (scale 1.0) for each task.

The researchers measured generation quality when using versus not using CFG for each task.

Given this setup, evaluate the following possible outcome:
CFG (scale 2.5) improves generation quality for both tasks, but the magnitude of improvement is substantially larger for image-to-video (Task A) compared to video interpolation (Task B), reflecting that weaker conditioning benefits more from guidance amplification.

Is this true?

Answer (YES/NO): NO